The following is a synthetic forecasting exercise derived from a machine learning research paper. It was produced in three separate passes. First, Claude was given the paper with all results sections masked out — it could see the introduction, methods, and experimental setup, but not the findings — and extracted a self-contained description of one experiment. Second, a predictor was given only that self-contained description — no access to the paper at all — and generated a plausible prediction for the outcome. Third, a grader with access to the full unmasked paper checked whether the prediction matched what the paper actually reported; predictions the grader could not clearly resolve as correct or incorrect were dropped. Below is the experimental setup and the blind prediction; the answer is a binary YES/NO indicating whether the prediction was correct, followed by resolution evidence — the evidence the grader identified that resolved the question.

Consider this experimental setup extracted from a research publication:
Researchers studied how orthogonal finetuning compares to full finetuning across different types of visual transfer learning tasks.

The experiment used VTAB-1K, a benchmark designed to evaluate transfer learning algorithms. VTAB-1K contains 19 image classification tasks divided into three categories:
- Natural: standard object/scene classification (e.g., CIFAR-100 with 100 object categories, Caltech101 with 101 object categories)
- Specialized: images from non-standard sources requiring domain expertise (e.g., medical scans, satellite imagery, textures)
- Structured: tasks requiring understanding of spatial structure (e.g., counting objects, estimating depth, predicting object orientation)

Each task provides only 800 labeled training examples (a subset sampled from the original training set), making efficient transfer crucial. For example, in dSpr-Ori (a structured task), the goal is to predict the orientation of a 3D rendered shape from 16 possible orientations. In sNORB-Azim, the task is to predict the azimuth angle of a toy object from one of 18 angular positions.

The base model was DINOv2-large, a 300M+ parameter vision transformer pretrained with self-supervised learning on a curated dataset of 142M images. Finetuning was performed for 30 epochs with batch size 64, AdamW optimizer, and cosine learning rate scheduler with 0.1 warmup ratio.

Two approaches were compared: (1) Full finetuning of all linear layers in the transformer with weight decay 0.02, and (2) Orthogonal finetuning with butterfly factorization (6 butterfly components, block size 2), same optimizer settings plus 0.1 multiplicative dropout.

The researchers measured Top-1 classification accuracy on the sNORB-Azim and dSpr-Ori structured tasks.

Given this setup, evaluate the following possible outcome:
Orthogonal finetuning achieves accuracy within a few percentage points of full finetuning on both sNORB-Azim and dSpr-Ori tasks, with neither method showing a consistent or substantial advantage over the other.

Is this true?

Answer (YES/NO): YES